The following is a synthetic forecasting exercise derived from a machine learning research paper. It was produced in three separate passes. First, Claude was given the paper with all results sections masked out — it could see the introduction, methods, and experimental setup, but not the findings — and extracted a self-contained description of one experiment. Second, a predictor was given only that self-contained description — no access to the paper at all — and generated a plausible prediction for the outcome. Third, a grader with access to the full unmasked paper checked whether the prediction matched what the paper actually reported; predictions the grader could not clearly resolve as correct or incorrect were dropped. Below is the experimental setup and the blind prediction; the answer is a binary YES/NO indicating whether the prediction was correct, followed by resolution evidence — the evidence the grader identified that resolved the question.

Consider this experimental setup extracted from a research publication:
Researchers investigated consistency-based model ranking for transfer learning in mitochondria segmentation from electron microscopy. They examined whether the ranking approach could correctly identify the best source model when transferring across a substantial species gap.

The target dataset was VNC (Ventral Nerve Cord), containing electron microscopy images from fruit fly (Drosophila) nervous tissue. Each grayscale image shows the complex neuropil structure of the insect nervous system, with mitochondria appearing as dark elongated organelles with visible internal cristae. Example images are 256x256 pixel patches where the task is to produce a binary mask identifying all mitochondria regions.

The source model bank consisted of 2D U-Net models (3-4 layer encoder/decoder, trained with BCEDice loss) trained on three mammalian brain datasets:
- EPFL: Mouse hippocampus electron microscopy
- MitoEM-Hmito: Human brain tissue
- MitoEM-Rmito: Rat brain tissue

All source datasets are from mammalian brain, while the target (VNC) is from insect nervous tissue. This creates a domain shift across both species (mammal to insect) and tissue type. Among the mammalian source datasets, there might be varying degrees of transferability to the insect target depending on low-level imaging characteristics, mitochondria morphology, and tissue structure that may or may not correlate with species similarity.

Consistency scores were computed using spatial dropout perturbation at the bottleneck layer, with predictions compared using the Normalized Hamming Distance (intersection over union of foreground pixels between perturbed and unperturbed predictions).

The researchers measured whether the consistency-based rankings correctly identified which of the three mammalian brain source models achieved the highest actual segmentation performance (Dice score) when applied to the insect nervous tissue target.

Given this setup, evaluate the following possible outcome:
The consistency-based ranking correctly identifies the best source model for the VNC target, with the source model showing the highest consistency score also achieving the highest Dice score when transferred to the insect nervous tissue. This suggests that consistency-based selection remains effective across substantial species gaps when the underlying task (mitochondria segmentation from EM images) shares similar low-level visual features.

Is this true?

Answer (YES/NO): YES